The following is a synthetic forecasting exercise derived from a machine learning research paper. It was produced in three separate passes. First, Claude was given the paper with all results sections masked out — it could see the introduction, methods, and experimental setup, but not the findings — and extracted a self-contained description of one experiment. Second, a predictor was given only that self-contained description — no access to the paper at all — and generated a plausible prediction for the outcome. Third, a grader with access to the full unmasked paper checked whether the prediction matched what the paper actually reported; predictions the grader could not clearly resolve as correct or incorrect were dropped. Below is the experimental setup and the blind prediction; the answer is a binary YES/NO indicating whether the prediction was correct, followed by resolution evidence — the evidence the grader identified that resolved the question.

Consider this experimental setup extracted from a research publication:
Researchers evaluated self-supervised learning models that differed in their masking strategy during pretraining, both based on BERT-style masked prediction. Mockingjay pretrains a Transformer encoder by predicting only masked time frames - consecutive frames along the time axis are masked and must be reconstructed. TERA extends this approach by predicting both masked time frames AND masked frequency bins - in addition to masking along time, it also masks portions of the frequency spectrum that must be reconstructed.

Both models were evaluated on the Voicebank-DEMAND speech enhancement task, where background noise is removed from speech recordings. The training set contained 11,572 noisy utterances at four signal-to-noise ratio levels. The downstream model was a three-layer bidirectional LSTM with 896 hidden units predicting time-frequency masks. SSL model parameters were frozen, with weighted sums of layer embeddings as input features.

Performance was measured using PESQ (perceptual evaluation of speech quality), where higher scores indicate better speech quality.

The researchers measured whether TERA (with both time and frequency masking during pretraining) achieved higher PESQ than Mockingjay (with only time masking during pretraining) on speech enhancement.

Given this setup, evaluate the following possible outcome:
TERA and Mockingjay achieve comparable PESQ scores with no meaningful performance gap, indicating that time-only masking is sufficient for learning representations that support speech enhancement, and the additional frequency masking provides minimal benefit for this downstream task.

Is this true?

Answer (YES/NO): NO